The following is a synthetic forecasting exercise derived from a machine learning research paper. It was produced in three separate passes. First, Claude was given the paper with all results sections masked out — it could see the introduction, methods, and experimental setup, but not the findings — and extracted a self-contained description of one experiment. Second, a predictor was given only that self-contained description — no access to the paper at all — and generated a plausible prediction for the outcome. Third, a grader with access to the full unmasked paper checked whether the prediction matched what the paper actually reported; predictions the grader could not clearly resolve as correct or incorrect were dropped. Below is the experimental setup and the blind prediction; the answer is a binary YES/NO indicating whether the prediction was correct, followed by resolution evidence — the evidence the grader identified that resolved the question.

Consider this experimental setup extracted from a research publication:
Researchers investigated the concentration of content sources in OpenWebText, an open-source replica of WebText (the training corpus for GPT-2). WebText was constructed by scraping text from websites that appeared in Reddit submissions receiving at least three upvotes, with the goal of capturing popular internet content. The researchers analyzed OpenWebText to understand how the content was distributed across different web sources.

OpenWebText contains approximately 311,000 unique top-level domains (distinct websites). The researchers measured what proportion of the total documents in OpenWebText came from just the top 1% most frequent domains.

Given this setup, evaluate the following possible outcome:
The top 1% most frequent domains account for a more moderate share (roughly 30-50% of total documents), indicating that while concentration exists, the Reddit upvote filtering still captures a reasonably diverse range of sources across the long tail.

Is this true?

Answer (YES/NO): NO